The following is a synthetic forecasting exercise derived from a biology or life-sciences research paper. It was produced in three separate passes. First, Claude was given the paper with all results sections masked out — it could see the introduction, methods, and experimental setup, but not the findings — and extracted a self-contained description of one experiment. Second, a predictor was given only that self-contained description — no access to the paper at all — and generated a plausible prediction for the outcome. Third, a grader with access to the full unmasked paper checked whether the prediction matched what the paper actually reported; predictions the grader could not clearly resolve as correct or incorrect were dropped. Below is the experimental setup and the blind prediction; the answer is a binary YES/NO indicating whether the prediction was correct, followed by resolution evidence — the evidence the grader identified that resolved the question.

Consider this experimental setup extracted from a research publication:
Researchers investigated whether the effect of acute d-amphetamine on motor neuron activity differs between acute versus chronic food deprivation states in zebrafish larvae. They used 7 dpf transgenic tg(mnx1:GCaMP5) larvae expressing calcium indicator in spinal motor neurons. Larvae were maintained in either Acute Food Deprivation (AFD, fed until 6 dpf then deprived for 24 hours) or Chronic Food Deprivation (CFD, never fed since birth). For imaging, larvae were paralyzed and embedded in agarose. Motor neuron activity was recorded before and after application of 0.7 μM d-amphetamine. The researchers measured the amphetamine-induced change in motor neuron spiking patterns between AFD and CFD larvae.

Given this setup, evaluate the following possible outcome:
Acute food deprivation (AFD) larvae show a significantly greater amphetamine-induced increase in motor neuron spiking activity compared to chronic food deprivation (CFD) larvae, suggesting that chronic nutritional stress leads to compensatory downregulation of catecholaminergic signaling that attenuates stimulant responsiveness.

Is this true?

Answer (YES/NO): NO